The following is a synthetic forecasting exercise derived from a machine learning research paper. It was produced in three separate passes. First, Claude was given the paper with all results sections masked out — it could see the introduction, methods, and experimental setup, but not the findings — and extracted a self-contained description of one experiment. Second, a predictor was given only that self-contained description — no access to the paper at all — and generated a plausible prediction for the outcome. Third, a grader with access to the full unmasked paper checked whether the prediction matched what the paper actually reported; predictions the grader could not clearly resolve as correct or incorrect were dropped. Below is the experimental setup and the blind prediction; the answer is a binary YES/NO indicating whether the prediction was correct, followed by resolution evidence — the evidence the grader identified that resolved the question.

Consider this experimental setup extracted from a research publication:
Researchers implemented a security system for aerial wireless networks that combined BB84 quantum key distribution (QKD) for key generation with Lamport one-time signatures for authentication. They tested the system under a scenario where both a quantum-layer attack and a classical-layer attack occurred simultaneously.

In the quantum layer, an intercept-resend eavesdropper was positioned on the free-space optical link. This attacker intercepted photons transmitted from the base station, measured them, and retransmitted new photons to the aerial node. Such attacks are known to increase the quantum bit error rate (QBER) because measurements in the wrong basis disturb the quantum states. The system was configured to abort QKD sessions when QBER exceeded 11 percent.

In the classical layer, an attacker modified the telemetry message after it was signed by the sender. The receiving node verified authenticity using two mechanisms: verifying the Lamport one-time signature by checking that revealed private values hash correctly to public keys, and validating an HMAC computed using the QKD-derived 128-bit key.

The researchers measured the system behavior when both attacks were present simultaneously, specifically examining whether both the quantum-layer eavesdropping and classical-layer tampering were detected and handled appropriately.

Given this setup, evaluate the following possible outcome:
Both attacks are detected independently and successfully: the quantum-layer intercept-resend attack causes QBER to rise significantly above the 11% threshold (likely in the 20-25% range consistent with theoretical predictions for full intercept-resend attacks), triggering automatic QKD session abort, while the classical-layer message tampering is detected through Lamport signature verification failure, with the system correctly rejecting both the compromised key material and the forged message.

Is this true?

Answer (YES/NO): NO